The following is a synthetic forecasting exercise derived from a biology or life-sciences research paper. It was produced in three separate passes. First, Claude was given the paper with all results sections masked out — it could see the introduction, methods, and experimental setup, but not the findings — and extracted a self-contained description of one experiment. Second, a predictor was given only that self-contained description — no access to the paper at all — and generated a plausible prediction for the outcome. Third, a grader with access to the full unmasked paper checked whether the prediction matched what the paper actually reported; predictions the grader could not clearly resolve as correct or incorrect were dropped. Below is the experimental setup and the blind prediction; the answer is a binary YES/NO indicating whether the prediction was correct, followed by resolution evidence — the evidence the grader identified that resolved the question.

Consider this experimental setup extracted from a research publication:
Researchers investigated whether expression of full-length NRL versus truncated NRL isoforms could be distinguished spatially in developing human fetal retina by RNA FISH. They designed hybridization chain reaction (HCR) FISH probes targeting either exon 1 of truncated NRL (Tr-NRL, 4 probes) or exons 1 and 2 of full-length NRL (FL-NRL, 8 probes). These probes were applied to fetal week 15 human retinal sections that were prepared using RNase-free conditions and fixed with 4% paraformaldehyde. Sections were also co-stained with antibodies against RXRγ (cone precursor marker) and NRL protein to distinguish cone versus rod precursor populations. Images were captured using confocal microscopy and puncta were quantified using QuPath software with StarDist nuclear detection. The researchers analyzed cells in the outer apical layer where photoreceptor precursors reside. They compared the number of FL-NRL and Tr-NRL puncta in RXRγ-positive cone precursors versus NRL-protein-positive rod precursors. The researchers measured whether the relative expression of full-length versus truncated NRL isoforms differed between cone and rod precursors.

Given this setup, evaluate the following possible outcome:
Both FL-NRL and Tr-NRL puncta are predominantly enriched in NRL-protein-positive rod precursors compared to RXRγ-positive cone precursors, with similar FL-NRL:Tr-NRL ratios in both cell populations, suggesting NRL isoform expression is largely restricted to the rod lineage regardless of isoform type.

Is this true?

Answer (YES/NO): NO